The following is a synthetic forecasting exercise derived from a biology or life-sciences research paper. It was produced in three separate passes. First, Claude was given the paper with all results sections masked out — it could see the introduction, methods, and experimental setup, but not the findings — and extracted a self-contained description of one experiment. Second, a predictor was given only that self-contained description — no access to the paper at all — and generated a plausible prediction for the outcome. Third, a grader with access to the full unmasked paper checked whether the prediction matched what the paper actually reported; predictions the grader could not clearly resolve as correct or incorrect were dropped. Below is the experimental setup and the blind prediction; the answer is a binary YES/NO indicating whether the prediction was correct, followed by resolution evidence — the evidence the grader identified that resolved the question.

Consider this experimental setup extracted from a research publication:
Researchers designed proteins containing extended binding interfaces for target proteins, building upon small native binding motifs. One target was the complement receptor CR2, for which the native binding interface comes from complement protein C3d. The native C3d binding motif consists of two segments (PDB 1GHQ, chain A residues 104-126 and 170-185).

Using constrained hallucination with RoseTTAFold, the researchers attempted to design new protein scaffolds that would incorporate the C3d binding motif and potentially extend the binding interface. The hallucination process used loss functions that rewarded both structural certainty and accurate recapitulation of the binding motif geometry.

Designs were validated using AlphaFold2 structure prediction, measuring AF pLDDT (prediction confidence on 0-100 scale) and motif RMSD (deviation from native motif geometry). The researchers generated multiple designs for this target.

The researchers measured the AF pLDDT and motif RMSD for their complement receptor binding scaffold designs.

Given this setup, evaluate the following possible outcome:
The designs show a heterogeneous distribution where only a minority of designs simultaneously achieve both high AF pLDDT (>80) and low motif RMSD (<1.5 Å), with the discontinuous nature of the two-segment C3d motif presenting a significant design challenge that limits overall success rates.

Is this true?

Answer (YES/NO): NO